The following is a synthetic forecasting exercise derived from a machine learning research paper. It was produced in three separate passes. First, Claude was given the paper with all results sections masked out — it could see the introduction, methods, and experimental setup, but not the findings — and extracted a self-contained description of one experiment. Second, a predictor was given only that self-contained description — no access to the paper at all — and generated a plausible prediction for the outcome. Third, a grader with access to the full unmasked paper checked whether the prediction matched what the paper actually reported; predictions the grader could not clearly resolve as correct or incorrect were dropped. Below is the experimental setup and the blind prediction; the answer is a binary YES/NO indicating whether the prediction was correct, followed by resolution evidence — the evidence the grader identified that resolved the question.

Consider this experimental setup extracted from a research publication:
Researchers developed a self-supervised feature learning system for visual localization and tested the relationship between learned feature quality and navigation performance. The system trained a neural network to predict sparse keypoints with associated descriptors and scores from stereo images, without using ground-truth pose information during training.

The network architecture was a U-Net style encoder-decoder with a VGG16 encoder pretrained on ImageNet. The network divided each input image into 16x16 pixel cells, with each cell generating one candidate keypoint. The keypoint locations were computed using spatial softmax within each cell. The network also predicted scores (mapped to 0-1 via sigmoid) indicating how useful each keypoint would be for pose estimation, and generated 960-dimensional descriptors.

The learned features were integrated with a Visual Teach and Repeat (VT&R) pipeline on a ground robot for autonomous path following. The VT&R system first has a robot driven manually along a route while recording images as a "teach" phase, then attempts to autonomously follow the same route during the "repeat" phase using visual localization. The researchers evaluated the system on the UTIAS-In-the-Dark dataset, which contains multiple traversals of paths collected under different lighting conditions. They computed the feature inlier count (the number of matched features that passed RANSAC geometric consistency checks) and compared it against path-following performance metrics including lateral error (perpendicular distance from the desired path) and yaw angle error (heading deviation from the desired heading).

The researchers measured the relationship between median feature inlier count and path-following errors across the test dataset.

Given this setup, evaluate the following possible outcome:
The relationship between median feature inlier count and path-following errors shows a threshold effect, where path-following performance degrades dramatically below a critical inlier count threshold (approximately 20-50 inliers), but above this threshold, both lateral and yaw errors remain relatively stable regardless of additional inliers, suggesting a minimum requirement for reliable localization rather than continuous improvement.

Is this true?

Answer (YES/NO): NO